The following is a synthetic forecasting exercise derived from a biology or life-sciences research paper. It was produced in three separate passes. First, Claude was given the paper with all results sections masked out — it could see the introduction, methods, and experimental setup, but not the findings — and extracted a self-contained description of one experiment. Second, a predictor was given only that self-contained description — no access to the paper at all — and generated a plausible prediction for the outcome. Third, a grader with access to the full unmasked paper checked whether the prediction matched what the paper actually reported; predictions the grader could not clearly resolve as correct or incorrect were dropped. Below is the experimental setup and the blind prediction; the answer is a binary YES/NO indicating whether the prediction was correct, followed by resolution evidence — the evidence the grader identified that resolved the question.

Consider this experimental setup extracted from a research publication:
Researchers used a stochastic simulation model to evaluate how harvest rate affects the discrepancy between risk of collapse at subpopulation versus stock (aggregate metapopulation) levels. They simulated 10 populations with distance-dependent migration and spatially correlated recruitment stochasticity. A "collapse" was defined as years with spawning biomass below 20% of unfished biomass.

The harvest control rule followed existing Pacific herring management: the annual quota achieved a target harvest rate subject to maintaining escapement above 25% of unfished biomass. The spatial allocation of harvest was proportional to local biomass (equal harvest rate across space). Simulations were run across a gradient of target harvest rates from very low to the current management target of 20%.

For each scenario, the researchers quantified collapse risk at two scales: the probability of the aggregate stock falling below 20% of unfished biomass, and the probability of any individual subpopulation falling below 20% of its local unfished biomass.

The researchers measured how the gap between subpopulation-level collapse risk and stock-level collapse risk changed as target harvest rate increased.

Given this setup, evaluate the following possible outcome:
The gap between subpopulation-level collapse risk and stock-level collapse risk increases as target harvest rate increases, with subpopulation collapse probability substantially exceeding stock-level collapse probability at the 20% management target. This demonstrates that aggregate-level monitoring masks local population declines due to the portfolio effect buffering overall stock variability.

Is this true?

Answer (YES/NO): YES